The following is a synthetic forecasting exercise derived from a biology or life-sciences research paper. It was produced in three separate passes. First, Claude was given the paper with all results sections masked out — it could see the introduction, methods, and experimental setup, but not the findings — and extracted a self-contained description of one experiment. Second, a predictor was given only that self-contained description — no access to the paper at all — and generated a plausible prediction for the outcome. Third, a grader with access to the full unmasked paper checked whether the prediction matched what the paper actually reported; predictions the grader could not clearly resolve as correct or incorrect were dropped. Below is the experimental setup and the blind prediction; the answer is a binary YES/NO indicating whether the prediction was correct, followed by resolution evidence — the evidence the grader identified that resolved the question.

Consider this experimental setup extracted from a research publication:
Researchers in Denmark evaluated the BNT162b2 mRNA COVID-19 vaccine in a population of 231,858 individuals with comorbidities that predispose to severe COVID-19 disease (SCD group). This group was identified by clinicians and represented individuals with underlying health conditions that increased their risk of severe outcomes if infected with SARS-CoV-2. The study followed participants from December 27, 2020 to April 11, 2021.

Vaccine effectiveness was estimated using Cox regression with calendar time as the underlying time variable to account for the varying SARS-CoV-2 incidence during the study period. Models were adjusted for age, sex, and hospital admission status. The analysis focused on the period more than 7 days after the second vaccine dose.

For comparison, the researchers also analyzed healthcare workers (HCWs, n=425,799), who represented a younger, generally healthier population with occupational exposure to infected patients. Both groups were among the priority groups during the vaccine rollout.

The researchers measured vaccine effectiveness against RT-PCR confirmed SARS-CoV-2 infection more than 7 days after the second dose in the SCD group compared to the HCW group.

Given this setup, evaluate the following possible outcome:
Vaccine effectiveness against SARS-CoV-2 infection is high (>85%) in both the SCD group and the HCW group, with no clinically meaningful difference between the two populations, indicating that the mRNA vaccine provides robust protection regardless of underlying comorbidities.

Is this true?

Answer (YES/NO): NO